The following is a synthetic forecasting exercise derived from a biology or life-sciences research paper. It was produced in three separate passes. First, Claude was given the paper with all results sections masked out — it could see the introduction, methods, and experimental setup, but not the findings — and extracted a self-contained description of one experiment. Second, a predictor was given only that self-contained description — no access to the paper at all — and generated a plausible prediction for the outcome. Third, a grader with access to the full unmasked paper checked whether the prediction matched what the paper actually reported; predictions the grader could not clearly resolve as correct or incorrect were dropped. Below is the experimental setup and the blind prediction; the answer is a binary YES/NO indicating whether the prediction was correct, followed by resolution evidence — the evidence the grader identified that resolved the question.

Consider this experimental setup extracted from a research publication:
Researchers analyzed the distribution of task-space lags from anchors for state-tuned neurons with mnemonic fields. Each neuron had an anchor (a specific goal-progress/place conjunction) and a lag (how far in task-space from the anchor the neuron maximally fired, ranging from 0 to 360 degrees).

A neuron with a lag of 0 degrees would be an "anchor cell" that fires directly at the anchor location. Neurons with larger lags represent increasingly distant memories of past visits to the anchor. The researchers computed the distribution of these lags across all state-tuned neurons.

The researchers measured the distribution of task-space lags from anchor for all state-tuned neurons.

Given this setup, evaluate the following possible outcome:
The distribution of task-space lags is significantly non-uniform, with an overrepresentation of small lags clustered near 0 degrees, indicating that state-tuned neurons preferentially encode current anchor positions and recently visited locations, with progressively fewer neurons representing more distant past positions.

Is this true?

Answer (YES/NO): YES